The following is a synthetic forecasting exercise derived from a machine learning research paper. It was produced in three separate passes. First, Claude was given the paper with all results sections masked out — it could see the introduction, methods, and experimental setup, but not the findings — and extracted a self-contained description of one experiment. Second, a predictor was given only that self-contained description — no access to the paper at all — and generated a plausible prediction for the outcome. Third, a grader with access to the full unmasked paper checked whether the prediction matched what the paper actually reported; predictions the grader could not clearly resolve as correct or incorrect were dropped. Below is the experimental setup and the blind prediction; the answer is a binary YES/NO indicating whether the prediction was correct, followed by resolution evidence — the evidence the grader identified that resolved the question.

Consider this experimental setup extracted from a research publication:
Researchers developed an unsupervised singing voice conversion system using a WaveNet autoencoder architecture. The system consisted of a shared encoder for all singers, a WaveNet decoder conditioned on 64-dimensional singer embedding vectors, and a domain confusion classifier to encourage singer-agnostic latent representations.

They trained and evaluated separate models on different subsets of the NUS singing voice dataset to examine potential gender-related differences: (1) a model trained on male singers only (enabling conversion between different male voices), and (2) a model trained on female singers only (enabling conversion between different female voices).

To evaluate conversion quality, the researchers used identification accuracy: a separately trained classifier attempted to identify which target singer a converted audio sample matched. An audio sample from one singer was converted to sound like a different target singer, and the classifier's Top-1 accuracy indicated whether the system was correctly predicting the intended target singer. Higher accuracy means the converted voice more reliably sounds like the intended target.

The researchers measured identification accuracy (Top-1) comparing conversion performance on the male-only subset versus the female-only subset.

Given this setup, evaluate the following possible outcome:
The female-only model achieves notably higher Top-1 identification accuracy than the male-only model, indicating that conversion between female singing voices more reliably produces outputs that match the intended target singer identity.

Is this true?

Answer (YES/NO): NO